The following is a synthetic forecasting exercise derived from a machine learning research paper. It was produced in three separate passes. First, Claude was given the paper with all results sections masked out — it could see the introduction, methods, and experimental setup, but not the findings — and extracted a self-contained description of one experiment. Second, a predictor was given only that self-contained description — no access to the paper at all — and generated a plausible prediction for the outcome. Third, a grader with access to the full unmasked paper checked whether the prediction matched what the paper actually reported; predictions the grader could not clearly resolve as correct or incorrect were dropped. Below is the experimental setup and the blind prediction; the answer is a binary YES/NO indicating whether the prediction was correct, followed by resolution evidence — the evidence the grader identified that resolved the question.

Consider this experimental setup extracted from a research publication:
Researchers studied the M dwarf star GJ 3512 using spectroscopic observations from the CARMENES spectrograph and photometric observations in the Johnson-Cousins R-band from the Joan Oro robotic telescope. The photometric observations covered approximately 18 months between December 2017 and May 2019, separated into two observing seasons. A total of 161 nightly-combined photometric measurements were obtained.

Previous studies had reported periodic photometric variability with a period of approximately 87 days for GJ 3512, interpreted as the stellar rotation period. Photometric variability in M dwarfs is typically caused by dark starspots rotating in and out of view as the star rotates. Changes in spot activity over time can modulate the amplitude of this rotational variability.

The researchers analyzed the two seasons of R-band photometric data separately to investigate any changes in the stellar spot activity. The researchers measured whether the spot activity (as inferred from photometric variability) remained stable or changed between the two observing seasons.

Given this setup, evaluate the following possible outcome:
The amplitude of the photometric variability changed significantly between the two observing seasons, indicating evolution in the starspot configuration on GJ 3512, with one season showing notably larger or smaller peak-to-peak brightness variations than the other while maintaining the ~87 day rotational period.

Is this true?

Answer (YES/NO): YES